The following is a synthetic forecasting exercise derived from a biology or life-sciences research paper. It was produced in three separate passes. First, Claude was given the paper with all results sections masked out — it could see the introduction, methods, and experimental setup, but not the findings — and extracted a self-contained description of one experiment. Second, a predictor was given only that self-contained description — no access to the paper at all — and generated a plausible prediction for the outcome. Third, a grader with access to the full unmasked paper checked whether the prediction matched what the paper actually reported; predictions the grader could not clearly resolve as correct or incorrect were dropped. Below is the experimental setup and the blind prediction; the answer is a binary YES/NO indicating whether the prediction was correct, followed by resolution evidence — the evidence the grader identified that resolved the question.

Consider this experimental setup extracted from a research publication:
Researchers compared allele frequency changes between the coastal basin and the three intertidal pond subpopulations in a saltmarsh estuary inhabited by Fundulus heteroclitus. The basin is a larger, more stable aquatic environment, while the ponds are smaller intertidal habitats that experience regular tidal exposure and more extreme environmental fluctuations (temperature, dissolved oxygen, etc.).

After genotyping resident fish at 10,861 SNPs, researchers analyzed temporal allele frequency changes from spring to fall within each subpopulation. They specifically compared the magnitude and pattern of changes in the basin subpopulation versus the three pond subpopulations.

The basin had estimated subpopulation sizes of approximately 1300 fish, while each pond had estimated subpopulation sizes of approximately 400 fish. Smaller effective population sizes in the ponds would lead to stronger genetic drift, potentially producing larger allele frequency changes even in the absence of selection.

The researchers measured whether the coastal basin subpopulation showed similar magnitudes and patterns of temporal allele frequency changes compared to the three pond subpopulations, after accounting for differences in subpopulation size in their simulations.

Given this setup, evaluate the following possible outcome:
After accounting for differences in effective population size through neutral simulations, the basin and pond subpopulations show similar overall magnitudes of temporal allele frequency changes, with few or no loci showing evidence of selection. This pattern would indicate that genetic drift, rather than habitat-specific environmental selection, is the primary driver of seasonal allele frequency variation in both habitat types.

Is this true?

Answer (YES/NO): NO